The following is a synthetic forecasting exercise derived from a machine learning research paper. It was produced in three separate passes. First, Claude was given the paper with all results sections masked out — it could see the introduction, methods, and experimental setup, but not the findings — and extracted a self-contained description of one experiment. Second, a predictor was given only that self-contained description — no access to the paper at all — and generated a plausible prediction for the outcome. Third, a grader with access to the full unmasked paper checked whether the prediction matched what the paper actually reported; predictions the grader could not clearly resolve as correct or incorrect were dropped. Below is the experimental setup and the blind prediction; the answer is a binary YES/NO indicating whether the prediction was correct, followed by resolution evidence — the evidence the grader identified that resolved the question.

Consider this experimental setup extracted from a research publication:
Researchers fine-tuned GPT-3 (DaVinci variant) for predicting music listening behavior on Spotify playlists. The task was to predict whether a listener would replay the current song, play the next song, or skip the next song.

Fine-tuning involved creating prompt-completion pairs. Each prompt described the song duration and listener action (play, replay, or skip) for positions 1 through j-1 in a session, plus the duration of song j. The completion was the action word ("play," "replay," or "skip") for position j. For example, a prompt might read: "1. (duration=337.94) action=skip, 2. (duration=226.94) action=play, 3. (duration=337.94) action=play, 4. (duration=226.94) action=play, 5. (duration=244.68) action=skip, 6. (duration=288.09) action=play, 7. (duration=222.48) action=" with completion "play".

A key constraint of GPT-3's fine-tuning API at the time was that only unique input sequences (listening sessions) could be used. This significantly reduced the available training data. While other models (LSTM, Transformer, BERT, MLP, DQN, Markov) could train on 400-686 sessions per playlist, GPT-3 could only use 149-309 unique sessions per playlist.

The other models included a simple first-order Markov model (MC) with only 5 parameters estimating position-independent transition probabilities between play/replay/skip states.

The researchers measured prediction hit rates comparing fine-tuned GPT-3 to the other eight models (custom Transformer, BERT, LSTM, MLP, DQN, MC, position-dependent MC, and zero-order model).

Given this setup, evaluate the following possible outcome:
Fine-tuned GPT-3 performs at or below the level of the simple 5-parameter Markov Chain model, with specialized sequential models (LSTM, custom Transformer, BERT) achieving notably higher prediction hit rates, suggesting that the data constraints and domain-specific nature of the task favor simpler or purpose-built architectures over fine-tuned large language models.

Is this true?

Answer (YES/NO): YES